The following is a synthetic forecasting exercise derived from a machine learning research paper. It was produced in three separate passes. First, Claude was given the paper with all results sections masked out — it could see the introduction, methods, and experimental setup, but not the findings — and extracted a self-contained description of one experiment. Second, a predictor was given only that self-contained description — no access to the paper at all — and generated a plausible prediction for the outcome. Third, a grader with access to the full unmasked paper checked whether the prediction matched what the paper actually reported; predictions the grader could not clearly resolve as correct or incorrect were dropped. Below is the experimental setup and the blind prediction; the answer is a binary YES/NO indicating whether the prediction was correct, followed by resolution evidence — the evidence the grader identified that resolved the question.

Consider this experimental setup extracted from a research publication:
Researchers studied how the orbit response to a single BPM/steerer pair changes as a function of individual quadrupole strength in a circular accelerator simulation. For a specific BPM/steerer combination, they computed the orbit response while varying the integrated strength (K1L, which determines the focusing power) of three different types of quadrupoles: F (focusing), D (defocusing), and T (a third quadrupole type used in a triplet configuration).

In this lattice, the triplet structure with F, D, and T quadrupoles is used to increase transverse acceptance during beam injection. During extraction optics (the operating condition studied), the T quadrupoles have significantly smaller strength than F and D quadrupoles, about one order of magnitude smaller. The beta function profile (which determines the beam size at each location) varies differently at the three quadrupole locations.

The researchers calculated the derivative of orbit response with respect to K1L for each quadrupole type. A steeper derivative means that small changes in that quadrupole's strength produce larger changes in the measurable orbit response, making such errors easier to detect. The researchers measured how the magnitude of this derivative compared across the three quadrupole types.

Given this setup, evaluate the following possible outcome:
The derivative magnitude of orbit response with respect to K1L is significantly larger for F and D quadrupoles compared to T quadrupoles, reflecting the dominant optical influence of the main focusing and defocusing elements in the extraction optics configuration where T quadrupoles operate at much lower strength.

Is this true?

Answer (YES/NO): YES